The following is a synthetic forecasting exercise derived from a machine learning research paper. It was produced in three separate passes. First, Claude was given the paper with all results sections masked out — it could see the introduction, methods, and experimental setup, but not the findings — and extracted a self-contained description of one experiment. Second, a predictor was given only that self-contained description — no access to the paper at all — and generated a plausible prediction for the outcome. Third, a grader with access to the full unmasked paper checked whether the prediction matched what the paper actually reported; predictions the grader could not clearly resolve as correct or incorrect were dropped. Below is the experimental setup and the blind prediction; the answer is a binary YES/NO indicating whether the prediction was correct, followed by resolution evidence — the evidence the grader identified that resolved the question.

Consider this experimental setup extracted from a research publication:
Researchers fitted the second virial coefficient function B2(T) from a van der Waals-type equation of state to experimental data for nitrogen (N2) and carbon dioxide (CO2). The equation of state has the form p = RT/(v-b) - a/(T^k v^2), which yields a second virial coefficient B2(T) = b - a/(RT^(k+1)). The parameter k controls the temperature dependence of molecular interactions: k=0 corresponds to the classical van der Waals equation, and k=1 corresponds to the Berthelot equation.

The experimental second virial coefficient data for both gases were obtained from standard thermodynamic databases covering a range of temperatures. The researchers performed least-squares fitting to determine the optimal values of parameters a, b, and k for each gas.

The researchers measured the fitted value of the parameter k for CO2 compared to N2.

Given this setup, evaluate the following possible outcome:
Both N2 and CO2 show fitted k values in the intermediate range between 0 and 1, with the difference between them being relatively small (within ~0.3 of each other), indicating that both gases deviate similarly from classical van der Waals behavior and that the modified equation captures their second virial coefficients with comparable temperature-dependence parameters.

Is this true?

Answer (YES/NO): NO